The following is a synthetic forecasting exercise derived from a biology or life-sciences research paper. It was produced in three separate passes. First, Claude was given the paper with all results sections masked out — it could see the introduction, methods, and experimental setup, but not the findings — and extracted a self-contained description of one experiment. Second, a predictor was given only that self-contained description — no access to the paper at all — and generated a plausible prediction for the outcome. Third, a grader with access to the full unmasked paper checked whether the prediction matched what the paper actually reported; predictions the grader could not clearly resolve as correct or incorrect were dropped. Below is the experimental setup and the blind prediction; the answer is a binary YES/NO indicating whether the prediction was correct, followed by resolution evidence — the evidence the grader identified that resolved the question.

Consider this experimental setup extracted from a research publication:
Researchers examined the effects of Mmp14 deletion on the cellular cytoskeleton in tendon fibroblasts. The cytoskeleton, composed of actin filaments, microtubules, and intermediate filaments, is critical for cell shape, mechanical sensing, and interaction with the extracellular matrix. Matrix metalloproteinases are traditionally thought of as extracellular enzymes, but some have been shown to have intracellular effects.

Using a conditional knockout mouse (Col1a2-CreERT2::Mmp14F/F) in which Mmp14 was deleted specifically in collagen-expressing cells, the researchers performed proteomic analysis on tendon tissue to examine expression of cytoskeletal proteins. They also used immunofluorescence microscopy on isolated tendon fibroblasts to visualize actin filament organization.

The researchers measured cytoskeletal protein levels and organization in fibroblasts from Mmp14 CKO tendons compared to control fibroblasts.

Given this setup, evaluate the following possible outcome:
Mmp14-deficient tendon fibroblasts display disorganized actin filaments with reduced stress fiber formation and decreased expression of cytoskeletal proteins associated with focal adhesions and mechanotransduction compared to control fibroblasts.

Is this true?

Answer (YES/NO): YES